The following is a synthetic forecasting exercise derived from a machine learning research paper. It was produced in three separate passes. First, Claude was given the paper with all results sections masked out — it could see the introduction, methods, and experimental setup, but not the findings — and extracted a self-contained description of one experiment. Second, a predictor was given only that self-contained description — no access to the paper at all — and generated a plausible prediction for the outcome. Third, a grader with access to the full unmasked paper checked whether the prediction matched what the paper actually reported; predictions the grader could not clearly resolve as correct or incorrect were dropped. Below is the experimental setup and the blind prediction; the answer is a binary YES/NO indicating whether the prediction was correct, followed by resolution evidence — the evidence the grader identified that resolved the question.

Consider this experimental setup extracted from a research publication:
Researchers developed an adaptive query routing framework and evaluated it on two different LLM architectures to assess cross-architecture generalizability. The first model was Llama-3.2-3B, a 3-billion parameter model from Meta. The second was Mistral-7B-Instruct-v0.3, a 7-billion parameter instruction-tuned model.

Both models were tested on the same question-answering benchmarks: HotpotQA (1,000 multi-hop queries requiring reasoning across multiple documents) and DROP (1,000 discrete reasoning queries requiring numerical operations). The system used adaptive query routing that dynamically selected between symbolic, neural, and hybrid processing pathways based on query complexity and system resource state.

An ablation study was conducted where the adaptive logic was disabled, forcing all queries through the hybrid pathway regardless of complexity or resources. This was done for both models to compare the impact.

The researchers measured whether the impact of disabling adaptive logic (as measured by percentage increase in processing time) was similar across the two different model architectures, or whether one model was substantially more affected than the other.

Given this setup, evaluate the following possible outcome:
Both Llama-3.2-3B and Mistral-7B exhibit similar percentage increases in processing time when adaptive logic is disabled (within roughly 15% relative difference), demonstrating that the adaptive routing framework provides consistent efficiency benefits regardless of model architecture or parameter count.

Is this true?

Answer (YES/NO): NO